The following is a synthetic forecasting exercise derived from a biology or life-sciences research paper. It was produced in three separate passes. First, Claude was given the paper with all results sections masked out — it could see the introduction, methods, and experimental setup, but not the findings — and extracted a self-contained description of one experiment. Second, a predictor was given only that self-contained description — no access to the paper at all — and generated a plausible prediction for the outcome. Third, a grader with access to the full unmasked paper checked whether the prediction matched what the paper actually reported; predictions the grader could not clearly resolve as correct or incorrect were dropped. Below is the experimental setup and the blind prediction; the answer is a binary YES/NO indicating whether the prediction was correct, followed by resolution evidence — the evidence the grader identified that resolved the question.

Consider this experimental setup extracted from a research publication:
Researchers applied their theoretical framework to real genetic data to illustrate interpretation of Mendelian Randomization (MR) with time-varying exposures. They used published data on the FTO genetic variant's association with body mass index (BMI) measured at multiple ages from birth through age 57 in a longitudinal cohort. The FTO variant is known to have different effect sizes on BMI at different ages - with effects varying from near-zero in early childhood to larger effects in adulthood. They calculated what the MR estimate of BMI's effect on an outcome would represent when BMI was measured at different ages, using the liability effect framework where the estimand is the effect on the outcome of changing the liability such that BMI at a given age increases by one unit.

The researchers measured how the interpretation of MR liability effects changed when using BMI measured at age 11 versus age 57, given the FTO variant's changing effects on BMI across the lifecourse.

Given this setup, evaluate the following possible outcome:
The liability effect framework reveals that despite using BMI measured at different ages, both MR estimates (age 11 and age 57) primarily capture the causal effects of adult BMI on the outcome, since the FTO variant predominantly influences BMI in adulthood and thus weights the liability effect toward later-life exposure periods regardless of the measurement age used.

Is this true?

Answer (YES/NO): NO